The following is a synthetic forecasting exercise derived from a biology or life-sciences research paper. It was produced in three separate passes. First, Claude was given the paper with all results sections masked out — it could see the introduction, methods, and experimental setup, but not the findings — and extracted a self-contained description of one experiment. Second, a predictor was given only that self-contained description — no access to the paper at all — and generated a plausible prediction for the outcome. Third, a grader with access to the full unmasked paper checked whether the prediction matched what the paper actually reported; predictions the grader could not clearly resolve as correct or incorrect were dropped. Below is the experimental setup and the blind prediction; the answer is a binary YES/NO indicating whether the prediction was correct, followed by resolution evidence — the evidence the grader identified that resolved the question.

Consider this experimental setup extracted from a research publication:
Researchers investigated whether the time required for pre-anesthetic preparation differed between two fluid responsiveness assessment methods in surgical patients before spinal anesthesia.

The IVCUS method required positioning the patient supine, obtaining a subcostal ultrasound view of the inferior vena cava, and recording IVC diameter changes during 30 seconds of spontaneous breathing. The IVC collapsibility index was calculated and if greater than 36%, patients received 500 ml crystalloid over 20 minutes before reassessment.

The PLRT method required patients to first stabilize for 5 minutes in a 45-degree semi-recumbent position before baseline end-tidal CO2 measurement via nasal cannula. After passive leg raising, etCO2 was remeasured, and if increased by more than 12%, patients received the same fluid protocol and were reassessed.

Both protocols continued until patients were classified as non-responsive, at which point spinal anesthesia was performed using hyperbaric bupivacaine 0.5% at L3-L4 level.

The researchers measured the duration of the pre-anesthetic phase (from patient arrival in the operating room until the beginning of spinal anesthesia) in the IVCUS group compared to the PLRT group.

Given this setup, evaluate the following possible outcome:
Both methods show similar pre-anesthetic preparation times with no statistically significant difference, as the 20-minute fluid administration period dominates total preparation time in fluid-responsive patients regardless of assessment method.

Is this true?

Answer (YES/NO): NO